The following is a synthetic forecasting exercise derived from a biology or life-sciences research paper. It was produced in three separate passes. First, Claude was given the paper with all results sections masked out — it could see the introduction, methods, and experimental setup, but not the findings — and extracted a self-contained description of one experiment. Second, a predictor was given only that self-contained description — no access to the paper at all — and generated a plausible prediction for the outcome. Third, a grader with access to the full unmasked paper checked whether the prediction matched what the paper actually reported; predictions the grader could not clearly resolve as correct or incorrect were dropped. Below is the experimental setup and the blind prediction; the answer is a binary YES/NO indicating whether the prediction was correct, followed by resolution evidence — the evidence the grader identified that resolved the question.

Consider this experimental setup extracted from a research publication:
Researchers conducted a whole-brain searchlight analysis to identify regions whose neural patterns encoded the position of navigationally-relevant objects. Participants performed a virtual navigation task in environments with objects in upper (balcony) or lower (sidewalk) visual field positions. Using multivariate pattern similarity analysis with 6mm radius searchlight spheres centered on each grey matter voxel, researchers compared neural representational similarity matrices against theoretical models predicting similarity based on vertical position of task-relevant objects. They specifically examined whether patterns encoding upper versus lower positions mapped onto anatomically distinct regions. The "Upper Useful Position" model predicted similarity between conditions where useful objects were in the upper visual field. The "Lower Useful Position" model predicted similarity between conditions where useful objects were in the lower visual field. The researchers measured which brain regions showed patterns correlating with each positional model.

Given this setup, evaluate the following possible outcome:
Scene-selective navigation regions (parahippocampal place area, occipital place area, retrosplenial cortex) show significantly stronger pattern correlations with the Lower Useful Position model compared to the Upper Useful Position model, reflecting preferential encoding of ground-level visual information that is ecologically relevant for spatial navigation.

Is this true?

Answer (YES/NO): NO